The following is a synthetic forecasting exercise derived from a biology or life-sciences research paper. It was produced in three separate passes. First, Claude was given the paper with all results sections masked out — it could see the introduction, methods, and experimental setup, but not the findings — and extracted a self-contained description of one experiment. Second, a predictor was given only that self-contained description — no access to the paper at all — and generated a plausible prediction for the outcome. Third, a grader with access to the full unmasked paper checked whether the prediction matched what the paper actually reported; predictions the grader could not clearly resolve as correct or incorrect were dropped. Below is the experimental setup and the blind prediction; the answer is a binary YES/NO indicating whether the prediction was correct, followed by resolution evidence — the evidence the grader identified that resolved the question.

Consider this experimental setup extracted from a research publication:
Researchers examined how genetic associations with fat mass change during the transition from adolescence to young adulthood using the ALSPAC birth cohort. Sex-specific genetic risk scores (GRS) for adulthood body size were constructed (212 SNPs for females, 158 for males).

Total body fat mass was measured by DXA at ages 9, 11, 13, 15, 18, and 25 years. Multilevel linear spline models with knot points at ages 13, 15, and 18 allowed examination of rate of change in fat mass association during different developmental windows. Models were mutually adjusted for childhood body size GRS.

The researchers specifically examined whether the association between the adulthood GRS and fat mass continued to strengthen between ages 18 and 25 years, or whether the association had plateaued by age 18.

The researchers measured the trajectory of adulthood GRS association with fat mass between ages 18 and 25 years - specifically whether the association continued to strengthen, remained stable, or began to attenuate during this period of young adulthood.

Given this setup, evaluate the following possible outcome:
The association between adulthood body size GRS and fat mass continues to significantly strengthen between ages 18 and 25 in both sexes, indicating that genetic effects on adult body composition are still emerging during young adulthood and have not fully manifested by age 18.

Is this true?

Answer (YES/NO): NO